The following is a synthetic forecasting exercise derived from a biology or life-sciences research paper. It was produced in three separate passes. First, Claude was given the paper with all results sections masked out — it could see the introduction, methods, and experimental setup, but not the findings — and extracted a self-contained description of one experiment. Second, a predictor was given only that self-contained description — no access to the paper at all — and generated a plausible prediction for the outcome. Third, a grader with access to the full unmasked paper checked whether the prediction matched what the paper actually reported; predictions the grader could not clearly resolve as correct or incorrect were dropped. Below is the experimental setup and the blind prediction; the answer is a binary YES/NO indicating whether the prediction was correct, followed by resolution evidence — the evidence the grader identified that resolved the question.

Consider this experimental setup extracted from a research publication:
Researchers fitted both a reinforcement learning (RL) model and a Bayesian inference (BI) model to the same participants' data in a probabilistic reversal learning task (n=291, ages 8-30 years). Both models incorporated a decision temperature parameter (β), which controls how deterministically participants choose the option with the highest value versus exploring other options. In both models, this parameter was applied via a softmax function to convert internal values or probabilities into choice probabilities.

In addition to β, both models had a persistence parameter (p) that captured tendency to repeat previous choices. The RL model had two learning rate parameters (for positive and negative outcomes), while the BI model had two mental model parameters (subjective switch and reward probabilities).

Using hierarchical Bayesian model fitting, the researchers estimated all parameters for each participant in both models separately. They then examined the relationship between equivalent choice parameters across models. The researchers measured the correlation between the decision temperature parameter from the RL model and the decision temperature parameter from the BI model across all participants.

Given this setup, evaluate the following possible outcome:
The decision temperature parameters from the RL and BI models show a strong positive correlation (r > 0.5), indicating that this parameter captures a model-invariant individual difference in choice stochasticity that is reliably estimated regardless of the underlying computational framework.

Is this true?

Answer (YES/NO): YES